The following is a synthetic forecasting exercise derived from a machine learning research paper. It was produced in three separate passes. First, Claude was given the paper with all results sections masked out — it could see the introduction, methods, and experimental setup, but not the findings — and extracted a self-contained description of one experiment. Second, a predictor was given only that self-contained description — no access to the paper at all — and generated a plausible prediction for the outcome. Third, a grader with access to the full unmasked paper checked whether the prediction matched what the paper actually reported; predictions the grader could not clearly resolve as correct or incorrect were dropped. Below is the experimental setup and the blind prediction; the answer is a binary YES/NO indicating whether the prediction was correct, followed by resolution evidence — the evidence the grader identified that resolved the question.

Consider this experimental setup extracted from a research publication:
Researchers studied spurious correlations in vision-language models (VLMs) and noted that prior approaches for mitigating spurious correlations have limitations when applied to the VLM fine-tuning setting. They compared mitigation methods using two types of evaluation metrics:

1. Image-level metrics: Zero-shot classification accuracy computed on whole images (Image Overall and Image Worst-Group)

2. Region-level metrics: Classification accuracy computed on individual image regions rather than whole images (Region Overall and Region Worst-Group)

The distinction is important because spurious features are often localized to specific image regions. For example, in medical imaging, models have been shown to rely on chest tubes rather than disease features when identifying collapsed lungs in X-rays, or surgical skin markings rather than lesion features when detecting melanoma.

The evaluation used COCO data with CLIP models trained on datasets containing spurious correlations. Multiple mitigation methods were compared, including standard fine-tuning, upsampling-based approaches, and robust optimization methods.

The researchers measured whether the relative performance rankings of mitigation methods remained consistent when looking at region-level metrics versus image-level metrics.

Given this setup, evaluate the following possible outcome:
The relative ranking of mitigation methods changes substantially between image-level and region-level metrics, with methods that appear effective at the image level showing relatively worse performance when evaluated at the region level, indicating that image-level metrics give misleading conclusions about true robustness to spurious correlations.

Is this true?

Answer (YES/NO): NO